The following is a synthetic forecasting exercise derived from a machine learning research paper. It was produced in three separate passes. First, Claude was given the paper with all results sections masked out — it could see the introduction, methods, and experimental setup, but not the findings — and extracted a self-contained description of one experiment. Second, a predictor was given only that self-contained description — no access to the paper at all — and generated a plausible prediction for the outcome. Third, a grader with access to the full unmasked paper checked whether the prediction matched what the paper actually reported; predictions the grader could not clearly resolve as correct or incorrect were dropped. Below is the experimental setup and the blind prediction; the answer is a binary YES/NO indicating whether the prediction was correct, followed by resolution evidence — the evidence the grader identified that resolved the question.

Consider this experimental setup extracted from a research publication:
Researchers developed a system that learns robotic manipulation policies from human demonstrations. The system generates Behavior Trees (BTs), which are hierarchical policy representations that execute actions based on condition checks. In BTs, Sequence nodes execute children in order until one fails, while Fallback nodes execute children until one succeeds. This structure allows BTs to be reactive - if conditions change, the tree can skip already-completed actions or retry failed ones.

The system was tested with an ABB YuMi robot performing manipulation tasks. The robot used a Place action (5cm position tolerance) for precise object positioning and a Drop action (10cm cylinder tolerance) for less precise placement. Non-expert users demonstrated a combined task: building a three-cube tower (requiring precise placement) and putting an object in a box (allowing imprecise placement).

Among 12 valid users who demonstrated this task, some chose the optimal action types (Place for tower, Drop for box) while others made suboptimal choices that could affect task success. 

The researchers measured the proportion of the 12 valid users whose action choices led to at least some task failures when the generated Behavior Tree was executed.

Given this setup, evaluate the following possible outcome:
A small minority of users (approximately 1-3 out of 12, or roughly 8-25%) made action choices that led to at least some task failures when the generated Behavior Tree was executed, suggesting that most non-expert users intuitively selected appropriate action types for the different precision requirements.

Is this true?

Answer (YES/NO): NO